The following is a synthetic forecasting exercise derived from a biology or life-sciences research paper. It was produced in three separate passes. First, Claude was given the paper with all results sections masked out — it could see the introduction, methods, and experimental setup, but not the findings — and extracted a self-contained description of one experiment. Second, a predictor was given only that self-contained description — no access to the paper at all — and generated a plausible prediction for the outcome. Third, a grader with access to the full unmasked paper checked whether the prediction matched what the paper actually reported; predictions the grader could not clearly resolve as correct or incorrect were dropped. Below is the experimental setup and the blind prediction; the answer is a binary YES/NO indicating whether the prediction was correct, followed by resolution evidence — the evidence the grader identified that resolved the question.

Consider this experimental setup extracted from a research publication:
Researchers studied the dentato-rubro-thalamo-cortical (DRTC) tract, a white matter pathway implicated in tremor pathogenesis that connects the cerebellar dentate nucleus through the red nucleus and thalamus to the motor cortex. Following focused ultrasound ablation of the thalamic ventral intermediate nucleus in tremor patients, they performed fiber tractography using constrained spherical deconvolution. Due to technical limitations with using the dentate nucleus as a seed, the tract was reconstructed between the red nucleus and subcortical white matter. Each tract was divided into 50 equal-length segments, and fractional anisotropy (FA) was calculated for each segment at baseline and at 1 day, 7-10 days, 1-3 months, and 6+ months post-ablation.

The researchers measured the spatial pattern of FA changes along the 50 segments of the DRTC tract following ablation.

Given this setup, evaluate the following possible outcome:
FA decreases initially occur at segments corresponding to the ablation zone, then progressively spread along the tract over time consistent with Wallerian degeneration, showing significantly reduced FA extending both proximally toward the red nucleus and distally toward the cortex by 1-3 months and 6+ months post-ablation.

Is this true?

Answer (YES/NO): NO